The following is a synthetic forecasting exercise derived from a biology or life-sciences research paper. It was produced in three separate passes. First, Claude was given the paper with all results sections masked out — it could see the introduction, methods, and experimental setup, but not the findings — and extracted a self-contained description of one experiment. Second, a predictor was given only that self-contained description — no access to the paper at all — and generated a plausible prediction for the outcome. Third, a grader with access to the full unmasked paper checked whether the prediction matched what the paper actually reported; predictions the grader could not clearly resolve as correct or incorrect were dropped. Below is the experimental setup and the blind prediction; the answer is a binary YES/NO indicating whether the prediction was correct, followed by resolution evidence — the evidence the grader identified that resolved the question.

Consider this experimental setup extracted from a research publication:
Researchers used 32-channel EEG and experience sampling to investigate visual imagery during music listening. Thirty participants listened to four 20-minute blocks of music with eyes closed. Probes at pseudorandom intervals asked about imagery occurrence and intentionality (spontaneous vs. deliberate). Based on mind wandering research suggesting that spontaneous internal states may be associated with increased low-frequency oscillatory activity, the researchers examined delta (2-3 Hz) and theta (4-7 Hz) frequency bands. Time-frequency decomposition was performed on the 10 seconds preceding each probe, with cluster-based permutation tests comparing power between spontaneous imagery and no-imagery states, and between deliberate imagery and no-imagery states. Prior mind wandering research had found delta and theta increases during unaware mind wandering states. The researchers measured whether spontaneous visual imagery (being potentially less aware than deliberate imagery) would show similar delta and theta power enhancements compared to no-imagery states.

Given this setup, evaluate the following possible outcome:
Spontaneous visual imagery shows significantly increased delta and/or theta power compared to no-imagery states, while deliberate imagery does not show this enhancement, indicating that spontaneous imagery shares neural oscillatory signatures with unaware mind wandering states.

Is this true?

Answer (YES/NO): NO